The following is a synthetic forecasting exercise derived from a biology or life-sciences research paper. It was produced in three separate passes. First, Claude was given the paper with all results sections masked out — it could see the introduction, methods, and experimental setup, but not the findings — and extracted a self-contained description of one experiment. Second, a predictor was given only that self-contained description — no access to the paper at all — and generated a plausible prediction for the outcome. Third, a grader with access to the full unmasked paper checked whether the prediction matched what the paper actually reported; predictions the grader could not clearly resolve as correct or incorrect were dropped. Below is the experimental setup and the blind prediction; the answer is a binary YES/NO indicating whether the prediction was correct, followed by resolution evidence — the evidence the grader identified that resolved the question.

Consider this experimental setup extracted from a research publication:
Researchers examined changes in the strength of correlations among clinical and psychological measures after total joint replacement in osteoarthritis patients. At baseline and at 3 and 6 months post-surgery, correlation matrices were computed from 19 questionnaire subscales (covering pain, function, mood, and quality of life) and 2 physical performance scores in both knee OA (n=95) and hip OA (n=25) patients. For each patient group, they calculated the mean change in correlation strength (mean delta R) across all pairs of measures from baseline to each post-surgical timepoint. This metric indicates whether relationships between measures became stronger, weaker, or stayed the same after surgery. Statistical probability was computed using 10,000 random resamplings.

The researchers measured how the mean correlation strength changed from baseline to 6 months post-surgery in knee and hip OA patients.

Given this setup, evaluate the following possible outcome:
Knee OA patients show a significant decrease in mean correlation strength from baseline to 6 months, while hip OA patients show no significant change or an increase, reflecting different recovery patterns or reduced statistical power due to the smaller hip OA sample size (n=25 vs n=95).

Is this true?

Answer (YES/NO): NO